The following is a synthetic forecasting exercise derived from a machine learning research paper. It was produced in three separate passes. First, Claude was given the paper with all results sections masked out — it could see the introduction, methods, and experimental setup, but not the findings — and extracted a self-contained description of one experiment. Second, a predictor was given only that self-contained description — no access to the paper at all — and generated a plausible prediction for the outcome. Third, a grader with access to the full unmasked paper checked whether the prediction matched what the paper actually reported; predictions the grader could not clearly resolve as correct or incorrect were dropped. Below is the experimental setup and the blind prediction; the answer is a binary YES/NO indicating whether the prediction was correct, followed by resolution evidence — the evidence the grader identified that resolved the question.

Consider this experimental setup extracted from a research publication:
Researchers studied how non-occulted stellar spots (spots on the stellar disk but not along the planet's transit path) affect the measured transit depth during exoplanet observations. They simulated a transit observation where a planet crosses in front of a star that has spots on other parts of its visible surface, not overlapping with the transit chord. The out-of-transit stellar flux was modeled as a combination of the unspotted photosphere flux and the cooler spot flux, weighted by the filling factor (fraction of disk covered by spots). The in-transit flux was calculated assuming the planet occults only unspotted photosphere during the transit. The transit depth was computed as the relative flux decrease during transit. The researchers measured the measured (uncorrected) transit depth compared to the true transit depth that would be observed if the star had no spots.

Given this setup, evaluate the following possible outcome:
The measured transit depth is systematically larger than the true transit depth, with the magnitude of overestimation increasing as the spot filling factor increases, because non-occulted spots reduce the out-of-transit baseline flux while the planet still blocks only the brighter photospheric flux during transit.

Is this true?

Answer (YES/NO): YES